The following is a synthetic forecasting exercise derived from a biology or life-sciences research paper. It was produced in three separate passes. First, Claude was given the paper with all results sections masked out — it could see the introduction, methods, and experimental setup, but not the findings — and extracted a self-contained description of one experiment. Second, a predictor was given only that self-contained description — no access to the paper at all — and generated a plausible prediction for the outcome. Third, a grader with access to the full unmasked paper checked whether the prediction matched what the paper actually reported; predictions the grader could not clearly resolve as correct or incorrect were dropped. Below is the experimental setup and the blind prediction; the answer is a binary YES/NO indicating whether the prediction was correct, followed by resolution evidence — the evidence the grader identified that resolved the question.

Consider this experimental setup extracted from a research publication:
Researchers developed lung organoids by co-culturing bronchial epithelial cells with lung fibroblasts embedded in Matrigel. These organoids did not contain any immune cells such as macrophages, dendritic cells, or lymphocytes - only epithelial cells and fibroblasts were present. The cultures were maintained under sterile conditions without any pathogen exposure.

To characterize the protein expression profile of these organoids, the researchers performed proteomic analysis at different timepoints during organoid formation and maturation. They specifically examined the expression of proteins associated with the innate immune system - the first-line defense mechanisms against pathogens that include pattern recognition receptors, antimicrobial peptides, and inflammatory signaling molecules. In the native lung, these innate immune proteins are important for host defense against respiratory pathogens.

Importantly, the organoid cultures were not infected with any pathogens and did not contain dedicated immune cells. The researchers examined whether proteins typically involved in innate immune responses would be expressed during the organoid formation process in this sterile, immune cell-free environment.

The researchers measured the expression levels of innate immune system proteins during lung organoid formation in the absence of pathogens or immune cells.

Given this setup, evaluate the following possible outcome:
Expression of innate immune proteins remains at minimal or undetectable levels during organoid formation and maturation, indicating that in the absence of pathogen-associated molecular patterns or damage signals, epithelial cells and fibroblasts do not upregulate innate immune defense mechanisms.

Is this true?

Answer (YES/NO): NO